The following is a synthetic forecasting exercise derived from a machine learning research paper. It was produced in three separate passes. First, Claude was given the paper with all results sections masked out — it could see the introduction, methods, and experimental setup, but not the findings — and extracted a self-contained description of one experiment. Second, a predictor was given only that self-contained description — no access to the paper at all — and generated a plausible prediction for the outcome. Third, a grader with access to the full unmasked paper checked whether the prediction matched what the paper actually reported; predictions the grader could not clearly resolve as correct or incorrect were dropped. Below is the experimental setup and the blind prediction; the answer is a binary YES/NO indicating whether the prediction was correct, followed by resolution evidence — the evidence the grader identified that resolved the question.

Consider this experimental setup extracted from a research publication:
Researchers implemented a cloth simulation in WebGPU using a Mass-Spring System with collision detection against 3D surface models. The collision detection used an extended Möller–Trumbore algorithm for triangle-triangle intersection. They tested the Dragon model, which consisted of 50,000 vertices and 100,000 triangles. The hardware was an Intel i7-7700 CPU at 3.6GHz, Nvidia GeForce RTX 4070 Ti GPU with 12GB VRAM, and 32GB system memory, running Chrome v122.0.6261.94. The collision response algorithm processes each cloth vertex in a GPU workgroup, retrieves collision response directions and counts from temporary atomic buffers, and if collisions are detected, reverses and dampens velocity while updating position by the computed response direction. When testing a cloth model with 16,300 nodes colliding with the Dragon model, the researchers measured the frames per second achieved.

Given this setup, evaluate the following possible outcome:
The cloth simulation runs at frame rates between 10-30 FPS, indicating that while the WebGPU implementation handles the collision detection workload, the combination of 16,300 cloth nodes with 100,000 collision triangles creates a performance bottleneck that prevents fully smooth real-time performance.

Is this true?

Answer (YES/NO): NO